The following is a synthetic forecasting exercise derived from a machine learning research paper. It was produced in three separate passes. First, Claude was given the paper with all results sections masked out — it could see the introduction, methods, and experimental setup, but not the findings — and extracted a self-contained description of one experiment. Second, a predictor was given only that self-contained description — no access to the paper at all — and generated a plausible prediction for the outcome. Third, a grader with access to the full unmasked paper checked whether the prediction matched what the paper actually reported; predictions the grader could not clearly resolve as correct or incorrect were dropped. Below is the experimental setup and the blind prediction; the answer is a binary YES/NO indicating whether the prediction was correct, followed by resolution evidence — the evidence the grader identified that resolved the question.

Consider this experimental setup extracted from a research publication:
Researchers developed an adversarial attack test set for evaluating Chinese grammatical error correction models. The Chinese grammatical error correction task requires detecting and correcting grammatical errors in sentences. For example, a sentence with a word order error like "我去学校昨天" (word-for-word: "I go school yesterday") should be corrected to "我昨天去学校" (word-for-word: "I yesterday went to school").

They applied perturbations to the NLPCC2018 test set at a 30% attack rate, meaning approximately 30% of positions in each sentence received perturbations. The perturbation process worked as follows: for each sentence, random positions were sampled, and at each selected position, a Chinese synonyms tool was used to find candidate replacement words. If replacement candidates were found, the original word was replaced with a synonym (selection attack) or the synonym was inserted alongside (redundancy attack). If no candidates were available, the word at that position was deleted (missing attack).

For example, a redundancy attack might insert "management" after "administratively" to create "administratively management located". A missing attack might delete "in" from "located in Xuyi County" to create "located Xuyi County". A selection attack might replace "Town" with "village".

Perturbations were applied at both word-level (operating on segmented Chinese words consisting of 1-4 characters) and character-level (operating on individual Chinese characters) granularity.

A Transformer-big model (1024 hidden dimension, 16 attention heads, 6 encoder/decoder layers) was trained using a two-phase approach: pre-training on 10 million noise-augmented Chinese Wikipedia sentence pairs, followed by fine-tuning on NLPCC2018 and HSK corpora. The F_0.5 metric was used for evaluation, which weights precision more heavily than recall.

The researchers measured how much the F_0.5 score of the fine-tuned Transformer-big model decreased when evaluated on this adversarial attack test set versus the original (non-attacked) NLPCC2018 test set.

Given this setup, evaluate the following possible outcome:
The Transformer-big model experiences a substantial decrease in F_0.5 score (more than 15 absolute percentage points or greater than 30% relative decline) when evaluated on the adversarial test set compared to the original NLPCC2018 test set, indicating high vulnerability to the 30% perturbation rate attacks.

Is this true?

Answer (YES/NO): NO